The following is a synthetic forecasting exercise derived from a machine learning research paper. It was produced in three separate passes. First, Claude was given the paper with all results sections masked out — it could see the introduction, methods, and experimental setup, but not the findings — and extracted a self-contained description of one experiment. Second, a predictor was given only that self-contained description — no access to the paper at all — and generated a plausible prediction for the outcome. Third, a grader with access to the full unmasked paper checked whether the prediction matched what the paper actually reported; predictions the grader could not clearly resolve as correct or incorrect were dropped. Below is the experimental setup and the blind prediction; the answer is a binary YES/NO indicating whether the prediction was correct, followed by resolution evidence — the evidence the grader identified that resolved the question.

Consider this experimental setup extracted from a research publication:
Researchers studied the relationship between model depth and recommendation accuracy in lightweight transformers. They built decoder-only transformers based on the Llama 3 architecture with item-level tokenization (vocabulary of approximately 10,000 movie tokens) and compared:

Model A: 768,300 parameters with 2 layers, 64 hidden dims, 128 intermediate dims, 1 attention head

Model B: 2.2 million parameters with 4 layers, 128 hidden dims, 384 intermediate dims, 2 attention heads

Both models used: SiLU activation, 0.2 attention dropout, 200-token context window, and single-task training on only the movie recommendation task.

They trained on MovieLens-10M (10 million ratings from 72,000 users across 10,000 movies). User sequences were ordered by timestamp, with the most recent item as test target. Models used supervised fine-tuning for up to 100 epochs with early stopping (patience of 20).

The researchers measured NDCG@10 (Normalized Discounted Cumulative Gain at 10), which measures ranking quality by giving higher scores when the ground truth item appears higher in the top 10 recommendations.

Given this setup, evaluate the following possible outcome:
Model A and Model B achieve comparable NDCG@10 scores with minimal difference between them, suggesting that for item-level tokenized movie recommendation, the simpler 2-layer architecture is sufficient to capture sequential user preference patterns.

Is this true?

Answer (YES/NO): NO